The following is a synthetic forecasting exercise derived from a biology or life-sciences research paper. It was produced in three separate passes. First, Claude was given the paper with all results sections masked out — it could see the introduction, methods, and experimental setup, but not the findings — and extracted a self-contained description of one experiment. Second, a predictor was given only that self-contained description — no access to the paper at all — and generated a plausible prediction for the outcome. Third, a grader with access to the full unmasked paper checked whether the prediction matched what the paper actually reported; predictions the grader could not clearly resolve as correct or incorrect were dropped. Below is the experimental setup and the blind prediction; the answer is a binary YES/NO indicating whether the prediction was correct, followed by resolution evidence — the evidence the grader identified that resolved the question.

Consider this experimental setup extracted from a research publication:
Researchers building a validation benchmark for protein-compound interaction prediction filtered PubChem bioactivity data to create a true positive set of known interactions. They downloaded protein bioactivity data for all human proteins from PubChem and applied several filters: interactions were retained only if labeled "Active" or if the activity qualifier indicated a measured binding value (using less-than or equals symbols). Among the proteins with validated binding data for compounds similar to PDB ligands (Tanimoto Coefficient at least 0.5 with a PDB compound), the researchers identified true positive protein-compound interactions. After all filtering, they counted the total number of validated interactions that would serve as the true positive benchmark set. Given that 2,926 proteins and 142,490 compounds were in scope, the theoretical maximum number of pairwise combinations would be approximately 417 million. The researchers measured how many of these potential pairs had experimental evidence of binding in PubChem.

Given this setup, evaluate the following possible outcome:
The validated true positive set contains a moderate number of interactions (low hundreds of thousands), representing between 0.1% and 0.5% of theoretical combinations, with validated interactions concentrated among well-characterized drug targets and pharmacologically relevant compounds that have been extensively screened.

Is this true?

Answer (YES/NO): NO